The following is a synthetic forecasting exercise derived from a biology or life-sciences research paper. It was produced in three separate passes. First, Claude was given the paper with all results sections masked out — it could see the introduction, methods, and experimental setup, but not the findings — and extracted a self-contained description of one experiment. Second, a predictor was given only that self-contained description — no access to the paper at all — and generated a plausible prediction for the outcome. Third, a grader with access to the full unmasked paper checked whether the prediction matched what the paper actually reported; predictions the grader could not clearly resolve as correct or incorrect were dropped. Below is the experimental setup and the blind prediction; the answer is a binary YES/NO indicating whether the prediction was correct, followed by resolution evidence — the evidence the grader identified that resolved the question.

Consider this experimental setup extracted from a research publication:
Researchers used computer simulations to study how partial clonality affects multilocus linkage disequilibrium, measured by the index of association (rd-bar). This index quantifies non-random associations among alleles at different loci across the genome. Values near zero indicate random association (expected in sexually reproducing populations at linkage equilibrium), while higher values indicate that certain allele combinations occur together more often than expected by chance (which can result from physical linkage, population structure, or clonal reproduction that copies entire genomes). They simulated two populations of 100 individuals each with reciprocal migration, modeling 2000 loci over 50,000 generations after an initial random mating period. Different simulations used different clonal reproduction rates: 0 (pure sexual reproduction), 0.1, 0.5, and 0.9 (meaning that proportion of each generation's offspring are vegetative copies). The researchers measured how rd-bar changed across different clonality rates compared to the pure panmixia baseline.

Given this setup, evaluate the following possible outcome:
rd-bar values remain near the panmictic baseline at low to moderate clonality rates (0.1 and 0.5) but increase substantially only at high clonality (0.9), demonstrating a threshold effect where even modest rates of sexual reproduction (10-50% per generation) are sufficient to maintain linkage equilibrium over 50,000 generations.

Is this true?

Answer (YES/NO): YES